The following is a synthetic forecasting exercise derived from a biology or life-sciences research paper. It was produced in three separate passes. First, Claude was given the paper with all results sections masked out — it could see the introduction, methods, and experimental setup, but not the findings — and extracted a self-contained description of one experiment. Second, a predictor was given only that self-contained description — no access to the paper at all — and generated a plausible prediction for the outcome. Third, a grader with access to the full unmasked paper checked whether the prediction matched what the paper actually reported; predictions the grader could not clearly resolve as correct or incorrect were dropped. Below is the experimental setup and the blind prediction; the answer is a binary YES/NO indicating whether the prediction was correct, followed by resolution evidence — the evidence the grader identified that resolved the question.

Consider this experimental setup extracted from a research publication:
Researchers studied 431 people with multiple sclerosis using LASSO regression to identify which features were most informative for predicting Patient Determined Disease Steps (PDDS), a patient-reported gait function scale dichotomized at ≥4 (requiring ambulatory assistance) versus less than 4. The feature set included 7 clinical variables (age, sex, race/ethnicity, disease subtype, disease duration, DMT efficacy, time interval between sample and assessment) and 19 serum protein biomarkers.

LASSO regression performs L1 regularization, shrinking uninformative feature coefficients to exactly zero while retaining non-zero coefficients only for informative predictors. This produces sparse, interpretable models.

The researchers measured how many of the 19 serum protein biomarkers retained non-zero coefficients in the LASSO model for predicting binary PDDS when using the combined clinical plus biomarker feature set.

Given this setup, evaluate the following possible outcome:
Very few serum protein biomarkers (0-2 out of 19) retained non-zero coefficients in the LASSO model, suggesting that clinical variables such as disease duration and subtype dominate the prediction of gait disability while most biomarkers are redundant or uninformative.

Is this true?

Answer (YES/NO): NO